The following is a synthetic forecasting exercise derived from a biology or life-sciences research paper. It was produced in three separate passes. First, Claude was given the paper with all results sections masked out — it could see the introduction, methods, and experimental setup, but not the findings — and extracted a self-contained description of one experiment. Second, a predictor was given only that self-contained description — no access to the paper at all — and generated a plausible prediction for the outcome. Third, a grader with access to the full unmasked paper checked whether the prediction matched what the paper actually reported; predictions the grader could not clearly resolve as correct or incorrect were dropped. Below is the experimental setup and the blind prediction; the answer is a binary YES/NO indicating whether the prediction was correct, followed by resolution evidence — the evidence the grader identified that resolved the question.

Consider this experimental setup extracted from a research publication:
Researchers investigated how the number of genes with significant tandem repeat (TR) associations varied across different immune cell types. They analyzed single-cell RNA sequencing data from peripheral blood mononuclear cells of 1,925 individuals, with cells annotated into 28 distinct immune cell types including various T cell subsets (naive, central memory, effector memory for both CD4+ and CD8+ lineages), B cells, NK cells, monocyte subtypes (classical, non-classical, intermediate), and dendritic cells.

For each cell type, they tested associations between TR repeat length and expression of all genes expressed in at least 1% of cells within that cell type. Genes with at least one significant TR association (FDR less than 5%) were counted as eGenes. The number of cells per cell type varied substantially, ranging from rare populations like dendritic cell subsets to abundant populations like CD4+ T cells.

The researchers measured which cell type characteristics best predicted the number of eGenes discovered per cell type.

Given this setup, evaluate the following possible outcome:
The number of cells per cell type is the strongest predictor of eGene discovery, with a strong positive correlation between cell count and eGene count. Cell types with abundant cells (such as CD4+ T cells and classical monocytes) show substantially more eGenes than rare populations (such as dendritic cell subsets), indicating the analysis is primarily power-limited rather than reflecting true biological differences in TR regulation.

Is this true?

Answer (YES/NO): YES